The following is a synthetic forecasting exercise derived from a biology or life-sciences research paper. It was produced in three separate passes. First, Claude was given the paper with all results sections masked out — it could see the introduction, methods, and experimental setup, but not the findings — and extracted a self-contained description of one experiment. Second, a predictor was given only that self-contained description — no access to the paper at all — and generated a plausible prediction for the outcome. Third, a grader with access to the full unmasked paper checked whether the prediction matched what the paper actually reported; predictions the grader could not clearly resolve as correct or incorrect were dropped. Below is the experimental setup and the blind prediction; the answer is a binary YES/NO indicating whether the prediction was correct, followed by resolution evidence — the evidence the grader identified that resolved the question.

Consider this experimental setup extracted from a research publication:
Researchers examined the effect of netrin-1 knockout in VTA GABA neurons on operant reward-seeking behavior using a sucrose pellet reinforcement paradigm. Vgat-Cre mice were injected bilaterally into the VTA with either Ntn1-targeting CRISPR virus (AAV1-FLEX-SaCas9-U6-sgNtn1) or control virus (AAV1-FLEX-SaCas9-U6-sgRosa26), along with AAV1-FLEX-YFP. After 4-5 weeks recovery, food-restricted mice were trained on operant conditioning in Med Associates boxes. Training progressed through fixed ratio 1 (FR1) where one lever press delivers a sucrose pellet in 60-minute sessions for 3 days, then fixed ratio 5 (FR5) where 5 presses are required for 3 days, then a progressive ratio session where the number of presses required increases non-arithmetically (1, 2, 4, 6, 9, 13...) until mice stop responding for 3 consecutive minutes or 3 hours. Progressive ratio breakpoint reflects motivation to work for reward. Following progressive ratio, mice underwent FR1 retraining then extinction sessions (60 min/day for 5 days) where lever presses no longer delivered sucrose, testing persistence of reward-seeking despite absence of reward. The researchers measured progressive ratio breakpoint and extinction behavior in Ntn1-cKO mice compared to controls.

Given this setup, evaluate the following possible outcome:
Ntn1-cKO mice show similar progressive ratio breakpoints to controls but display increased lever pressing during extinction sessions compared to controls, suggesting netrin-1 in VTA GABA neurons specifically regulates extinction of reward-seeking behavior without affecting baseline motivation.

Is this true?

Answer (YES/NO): NO